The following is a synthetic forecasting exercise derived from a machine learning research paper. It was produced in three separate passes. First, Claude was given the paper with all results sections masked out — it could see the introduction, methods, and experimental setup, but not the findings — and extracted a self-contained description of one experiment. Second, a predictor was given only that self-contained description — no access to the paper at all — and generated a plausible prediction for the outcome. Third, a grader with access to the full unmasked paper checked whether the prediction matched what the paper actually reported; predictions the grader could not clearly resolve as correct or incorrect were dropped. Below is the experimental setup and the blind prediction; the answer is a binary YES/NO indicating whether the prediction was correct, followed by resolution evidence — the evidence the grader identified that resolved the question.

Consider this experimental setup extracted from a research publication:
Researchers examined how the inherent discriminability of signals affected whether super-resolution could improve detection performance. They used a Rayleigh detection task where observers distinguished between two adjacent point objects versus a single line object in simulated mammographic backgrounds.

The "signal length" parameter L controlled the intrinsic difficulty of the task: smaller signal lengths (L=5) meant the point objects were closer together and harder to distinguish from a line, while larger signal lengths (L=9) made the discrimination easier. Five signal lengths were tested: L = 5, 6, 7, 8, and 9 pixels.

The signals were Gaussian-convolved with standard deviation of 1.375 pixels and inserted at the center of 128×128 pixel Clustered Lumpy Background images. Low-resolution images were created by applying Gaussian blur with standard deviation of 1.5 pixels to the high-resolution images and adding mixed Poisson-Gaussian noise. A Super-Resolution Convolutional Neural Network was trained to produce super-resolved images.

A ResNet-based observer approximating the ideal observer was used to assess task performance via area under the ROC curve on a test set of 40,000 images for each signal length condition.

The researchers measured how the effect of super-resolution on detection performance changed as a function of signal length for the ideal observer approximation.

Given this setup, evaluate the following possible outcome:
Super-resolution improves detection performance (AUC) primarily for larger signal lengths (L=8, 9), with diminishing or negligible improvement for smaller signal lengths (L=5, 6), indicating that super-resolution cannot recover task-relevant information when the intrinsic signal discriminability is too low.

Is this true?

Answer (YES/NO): NO